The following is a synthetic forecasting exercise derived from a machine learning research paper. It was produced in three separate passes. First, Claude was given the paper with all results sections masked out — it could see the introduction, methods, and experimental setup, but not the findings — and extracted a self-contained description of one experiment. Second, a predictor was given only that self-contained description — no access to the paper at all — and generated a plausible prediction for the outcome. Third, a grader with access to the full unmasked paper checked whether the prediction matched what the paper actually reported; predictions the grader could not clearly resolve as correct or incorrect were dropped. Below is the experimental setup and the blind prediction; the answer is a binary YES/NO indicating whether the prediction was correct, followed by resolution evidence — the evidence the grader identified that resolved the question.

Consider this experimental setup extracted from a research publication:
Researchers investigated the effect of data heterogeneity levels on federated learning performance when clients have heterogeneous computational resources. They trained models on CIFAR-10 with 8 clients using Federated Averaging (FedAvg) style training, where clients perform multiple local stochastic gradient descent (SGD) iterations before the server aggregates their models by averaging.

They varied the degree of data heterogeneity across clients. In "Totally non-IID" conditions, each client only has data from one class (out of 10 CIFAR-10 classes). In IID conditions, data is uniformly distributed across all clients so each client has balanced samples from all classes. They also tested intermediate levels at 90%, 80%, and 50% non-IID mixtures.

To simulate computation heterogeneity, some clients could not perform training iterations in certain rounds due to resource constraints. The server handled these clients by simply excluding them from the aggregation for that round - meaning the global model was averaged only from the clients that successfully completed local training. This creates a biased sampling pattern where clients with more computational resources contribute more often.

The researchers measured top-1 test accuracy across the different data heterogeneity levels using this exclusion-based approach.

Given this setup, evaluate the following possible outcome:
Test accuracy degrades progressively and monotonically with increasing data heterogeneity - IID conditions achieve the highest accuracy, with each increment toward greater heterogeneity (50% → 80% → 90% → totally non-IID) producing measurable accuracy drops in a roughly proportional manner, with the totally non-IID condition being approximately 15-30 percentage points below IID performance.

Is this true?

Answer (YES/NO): NO